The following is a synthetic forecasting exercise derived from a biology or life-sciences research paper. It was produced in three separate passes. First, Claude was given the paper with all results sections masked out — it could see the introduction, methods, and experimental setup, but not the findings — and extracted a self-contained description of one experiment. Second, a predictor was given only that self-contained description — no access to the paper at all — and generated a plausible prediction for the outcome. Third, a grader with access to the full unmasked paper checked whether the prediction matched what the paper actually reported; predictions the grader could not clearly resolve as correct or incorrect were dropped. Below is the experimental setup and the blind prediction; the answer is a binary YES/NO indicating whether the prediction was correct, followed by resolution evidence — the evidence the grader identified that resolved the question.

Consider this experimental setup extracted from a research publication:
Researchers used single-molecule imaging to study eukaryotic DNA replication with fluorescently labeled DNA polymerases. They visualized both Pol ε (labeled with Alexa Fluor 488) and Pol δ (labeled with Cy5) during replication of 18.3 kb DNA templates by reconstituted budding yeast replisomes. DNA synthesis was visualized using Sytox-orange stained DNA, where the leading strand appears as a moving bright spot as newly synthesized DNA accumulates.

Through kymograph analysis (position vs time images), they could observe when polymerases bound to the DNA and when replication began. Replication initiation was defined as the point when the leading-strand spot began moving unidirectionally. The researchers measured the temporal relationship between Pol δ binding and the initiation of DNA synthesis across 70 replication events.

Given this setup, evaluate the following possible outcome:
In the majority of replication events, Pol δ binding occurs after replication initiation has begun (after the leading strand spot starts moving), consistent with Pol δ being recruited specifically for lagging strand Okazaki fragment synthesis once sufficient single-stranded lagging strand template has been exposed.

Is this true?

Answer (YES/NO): NO